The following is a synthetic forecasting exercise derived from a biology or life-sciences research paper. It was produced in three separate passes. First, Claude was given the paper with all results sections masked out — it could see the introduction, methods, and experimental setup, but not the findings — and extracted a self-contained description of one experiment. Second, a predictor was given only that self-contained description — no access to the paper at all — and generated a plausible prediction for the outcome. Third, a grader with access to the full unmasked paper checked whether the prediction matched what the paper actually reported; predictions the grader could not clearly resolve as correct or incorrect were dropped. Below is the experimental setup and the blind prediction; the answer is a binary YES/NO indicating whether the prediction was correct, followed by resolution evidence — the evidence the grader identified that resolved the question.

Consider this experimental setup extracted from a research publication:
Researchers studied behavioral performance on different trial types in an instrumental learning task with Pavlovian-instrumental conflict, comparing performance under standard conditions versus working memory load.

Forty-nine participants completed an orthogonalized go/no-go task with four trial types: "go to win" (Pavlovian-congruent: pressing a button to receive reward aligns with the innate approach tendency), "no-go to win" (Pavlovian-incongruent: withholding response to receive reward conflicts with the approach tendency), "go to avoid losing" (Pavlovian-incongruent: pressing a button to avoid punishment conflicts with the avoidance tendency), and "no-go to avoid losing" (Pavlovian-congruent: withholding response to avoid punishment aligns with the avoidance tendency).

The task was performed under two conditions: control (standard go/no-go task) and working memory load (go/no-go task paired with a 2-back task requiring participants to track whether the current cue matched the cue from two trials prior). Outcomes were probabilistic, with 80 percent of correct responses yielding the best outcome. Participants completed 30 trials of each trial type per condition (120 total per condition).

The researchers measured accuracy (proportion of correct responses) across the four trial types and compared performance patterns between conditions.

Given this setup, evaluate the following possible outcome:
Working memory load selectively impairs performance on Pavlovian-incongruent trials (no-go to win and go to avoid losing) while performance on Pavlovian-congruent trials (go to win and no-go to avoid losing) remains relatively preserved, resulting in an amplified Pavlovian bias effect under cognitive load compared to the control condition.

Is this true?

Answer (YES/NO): NO